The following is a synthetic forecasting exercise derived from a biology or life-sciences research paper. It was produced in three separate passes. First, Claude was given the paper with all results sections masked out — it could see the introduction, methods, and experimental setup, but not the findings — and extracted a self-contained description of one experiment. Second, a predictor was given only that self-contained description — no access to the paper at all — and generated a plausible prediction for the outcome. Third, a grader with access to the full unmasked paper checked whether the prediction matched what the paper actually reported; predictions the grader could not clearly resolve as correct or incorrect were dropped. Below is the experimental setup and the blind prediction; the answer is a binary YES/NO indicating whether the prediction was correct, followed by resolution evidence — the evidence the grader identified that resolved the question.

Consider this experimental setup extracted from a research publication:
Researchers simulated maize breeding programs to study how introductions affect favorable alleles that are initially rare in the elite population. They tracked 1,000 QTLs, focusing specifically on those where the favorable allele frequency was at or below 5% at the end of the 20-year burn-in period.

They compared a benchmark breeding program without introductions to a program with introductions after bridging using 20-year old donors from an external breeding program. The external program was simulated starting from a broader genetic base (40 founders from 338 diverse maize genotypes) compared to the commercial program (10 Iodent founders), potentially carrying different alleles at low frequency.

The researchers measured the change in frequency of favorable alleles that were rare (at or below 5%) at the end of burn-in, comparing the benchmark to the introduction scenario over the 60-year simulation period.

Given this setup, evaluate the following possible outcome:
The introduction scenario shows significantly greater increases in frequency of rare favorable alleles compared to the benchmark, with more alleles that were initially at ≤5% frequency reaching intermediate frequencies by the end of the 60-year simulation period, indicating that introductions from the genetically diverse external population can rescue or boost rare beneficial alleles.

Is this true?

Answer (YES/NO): YES